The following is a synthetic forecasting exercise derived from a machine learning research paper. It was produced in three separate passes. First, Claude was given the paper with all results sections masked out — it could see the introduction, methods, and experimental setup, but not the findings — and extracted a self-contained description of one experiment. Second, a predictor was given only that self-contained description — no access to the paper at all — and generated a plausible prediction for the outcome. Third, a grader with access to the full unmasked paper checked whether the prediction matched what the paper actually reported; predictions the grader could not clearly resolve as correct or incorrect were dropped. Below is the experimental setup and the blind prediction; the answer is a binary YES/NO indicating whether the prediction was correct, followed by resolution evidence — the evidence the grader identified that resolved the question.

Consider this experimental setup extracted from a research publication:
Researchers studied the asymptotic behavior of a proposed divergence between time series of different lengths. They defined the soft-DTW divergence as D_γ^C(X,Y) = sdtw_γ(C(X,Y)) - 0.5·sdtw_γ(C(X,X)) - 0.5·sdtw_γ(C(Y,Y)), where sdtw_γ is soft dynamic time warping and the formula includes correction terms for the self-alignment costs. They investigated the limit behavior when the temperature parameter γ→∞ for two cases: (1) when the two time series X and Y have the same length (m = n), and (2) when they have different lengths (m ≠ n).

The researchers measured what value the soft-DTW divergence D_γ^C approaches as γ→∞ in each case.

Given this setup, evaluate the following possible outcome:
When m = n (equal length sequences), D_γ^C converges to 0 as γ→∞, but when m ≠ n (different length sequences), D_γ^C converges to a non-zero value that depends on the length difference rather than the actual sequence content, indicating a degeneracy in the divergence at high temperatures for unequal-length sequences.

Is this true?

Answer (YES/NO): NO